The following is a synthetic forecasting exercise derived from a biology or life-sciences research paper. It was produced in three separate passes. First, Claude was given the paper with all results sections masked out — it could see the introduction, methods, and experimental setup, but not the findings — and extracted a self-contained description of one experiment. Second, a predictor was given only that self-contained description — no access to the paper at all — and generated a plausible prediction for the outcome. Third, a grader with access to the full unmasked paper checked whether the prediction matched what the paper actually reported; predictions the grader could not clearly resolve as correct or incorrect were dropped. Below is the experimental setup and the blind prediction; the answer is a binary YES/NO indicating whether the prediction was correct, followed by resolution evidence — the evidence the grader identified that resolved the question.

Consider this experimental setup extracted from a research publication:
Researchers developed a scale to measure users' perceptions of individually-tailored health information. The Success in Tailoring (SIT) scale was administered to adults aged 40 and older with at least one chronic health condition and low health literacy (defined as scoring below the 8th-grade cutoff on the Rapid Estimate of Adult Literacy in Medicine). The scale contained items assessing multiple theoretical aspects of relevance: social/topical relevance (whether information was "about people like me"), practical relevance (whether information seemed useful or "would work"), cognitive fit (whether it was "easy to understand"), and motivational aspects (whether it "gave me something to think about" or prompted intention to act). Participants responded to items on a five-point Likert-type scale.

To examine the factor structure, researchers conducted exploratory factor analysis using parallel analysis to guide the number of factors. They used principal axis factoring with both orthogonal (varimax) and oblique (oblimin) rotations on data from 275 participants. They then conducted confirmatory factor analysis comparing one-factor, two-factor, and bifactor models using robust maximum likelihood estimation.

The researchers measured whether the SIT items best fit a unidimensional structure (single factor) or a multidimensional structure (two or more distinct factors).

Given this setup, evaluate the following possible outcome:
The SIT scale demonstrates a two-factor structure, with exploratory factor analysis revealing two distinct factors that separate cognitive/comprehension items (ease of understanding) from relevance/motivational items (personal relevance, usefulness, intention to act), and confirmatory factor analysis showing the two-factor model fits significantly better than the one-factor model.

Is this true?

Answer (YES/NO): NO